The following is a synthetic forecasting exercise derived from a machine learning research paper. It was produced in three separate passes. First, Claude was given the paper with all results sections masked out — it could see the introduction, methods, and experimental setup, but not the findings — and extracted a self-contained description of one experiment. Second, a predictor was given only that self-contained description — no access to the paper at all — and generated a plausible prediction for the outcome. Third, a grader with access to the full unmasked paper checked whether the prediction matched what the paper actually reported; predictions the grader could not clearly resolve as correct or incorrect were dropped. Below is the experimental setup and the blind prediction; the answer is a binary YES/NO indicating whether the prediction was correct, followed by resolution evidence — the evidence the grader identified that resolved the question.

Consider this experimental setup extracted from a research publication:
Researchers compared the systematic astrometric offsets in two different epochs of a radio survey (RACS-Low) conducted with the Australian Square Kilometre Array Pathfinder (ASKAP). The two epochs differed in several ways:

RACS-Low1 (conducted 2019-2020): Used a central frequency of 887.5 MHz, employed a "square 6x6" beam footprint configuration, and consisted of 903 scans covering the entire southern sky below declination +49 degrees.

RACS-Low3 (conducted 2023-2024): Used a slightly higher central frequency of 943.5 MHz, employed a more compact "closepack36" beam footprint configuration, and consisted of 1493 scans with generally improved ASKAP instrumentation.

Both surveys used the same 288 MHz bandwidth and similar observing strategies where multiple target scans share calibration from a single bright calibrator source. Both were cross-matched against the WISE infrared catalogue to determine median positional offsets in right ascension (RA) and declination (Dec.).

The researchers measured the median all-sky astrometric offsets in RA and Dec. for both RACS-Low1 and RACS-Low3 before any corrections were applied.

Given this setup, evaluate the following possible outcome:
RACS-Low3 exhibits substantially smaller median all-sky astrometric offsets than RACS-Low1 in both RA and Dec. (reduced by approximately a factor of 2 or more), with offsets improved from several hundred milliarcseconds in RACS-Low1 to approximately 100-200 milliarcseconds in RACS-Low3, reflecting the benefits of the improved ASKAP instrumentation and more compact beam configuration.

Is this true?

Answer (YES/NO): NO